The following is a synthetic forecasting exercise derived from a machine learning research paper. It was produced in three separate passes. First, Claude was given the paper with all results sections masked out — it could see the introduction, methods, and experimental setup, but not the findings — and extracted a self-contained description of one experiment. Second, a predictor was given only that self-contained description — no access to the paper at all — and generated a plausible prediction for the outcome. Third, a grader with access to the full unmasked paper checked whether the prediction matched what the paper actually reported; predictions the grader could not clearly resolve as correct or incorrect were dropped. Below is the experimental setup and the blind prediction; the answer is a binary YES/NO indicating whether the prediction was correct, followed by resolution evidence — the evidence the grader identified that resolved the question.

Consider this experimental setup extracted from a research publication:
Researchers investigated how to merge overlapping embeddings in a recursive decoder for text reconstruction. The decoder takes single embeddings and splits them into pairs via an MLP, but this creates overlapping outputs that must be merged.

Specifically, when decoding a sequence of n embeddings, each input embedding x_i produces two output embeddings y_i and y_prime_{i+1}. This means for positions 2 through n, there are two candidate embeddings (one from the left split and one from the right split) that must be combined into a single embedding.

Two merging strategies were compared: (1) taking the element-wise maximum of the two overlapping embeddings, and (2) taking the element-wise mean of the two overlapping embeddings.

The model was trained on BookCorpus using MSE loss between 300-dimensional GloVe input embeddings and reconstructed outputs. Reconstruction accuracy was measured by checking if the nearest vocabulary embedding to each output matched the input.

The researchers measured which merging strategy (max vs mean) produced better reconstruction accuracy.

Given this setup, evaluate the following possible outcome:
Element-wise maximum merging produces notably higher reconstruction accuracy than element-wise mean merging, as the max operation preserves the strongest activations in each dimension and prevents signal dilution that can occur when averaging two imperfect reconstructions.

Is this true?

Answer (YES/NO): NO